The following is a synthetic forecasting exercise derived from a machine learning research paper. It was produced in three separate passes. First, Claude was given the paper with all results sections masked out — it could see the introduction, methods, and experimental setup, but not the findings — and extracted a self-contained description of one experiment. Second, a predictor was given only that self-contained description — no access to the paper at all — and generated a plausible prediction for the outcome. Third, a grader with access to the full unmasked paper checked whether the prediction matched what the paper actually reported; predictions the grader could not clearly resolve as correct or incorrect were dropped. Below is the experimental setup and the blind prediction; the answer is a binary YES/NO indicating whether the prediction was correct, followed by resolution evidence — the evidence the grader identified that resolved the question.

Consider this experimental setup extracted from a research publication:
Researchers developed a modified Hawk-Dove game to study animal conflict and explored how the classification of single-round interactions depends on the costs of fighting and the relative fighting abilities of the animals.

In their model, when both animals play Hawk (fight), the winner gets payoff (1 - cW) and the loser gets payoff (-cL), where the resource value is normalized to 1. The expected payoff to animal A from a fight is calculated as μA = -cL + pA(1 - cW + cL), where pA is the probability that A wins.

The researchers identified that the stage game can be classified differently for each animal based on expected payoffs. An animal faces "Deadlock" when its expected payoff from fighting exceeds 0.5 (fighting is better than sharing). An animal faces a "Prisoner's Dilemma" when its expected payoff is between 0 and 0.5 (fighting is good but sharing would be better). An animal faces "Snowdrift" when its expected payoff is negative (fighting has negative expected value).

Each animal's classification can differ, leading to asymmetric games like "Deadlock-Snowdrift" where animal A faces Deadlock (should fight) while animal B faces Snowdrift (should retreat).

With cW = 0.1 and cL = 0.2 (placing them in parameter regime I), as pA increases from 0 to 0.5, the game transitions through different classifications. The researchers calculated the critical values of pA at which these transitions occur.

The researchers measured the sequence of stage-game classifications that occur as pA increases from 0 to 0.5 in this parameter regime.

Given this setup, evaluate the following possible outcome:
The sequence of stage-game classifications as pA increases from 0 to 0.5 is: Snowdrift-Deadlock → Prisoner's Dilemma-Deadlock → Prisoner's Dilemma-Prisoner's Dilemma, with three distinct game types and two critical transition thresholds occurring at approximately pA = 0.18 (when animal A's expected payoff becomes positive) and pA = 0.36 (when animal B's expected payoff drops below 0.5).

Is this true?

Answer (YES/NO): YES